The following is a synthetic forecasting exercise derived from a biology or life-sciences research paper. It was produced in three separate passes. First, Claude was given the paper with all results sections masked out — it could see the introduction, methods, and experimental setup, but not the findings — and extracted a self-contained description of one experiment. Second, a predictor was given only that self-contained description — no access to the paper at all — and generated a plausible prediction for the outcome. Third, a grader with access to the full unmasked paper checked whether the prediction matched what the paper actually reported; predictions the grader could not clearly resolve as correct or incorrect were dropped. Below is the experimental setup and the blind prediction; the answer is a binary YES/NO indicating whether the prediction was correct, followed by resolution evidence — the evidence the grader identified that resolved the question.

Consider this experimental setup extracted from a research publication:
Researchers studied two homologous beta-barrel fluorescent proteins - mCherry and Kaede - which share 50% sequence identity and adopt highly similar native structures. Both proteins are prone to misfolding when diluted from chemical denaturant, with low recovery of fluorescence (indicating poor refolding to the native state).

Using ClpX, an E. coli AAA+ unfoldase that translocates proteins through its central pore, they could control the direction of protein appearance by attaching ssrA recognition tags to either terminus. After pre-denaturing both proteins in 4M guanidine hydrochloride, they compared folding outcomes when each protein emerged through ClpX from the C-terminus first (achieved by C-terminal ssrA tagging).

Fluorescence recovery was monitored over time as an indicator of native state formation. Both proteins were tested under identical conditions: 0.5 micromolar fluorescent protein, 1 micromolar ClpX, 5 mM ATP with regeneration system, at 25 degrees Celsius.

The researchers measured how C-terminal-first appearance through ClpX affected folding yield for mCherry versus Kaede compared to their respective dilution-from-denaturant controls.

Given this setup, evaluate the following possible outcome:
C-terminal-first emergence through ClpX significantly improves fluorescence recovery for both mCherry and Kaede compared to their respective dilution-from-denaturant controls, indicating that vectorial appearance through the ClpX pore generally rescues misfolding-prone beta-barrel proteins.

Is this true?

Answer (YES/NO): NO